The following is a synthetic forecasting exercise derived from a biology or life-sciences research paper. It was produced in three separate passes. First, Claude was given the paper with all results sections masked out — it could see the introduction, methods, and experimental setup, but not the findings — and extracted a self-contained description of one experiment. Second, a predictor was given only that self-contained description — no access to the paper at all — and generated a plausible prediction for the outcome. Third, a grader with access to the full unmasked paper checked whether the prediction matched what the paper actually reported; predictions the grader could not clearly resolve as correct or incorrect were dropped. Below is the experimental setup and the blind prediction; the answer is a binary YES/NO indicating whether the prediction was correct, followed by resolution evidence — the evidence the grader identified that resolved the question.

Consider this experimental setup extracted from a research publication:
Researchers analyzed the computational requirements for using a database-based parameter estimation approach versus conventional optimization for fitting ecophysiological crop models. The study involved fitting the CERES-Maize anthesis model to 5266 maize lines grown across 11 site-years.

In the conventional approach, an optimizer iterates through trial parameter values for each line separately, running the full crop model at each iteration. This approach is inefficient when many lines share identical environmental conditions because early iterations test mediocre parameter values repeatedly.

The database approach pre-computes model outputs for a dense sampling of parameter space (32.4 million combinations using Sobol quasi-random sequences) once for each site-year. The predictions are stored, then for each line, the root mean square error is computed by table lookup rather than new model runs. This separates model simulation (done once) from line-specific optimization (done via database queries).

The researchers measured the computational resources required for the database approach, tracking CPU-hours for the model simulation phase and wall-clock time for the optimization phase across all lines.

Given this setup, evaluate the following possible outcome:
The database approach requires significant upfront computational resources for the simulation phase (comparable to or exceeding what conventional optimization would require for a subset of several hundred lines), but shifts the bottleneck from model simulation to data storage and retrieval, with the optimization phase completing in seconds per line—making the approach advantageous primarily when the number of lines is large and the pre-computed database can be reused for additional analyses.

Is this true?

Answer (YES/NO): NO